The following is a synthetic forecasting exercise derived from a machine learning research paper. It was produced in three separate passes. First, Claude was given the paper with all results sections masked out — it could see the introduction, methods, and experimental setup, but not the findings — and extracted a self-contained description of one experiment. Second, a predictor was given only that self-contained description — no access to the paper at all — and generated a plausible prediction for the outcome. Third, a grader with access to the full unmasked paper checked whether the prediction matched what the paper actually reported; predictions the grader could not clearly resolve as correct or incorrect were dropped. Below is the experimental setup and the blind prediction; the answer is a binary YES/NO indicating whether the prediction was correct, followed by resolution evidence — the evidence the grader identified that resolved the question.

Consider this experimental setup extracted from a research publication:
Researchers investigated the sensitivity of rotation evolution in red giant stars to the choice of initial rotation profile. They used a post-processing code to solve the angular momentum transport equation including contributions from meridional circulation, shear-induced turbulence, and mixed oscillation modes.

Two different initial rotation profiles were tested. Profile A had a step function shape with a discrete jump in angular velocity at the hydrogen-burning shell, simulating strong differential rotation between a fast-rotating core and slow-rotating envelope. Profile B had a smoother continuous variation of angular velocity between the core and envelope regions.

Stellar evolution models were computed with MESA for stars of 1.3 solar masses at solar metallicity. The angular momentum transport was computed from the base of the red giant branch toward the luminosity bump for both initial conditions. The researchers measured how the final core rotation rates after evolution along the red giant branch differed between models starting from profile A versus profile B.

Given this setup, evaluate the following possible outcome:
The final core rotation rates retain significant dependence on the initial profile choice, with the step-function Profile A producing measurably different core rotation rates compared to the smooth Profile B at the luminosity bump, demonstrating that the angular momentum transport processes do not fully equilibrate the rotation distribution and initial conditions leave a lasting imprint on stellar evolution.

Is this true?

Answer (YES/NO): NO